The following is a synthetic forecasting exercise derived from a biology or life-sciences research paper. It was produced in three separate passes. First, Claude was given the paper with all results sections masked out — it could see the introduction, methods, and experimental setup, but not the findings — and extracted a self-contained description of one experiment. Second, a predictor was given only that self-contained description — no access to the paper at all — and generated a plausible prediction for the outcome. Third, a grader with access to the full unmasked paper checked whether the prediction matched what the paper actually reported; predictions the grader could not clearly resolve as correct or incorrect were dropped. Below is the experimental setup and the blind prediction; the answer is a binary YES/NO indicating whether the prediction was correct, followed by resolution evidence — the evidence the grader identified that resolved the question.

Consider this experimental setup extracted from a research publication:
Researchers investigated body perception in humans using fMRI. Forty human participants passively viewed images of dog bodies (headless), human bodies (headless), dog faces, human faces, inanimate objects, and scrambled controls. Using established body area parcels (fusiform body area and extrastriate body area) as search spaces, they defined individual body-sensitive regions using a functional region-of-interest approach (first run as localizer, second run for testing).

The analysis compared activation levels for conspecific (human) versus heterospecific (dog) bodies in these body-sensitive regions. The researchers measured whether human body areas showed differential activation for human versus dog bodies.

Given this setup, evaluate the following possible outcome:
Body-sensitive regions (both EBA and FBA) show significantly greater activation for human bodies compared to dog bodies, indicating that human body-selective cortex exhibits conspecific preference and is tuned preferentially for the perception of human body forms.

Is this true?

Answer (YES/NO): NO